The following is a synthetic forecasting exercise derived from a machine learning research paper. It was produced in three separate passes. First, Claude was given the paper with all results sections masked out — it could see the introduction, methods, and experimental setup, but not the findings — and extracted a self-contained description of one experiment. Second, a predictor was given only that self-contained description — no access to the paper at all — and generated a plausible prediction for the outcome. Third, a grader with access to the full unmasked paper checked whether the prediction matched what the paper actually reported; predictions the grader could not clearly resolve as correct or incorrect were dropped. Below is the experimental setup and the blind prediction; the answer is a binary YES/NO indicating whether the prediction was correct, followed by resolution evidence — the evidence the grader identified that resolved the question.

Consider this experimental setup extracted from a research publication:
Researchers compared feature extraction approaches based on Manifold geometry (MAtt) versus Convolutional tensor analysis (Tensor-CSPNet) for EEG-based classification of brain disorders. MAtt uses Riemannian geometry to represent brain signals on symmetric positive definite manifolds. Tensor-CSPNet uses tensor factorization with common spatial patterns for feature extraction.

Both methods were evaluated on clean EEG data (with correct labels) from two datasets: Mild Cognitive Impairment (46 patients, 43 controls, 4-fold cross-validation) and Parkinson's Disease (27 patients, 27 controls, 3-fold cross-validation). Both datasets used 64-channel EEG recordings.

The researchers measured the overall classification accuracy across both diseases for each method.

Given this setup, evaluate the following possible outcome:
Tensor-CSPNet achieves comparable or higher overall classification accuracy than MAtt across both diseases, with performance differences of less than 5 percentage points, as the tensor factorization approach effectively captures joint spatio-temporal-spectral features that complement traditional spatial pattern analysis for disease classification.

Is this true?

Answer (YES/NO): NO